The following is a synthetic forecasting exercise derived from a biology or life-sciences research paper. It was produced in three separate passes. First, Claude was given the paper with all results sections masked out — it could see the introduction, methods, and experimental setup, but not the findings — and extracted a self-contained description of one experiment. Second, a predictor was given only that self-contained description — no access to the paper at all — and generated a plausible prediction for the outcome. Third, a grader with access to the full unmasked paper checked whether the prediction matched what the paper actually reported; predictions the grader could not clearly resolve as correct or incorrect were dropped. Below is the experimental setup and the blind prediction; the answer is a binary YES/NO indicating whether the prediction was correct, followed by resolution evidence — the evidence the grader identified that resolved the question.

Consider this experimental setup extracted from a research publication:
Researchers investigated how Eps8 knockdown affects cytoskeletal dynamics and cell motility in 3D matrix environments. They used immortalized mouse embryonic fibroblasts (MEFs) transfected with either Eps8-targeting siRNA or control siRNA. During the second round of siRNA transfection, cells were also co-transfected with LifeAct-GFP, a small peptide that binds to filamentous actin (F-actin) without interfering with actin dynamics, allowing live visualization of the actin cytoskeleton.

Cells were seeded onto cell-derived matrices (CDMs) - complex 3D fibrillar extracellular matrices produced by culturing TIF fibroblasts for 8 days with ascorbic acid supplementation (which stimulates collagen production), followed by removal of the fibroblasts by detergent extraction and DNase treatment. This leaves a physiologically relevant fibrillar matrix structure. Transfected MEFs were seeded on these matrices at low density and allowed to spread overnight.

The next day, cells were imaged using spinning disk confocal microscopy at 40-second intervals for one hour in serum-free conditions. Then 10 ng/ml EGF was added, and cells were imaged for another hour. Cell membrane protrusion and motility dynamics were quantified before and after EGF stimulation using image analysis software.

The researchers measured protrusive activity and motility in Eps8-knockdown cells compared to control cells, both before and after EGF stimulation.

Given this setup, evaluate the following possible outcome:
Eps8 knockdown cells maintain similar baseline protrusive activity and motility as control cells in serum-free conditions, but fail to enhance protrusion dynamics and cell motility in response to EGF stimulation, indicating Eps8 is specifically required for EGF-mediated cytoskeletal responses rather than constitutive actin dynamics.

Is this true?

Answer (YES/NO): NO